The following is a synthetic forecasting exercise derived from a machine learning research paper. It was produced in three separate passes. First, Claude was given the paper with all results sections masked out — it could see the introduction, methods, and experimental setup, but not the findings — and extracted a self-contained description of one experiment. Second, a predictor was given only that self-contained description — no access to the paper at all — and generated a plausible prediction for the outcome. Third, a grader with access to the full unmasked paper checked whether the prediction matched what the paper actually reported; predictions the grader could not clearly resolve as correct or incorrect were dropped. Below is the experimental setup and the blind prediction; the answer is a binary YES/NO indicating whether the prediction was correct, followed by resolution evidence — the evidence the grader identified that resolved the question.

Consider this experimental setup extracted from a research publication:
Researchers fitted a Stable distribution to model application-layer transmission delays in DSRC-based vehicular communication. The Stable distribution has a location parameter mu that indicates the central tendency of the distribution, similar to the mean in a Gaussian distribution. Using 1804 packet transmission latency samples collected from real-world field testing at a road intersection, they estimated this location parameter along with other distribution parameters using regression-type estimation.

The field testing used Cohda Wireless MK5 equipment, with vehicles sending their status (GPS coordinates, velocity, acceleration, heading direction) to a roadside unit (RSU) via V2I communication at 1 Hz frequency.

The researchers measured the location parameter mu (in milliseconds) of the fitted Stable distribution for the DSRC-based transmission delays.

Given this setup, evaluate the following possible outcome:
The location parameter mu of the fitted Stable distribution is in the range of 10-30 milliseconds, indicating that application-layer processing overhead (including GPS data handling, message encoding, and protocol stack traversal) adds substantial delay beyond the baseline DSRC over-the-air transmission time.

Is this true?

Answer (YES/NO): NO